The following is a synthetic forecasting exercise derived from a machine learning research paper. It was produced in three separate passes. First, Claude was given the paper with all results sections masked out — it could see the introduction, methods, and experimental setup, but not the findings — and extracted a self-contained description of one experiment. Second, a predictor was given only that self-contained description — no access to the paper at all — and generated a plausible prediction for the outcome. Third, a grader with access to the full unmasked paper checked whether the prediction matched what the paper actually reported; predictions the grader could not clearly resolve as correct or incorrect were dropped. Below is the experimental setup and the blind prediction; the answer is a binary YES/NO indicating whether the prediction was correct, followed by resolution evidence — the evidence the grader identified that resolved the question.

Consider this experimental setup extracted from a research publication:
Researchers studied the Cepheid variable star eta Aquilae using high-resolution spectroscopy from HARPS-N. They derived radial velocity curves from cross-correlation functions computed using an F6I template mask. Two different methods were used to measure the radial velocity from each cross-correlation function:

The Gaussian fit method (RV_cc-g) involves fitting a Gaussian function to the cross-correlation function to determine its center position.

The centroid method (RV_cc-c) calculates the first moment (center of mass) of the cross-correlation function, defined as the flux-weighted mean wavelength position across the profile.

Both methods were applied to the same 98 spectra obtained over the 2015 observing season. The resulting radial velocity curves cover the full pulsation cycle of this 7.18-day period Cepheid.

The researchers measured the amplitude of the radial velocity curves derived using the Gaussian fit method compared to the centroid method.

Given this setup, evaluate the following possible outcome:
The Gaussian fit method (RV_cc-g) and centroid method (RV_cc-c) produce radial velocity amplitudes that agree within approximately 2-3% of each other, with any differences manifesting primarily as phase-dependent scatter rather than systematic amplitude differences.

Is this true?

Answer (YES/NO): NO